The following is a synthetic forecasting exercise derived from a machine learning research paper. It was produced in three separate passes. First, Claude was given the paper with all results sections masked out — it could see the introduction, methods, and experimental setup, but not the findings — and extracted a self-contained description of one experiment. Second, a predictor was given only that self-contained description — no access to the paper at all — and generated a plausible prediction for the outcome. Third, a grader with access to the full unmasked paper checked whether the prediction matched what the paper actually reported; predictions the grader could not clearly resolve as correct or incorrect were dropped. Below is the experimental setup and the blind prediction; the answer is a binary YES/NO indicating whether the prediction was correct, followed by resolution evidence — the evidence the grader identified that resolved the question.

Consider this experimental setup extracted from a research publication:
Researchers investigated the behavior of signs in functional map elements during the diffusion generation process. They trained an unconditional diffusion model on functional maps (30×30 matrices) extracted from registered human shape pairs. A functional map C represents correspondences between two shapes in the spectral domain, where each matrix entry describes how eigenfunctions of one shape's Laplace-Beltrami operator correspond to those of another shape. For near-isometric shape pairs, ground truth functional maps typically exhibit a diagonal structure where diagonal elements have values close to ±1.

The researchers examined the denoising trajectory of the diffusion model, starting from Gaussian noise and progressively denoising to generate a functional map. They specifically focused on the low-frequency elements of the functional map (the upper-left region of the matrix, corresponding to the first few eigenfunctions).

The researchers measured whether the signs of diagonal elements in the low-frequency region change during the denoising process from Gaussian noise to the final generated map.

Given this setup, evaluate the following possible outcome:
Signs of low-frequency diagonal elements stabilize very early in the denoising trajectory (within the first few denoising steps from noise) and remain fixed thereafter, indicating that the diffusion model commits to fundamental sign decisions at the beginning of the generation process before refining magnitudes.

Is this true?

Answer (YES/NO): NO